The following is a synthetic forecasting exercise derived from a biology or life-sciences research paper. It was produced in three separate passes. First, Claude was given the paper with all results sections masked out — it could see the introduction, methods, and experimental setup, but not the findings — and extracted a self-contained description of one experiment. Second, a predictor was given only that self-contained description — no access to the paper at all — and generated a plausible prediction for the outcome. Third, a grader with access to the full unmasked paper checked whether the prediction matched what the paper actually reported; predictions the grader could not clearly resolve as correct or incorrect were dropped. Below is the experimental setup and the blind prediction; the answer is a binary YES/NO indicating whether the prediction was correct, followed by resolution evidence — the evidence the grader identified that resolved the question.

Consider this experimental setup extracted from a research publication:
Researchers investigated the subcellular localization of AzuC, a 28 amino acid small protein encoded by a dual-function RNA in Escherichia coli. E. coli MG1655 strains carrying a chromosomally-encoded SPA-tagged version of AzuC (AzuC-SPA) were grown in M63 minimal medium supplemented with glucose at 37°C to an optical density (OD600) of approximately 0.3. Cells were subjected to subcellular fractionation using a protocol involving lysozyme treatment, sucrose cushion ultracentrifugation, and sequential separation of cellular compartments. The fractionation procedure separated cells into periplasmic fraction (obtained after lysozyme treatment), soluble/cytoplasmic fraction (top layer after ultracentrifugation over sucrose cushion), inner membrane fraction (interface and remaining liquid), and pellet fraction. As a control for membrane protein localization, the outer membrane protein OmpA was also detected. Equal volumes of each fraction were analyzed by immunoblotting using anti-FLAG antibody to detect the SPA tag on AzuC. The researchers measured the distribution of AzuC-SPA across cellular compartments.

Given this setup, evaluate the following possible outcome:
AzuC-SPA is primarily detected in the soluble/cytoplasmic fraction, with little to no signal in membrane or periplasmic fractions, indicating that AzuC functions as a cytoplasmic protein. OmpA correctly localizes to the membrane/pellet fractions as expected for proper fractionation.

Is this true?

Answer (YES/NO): NO